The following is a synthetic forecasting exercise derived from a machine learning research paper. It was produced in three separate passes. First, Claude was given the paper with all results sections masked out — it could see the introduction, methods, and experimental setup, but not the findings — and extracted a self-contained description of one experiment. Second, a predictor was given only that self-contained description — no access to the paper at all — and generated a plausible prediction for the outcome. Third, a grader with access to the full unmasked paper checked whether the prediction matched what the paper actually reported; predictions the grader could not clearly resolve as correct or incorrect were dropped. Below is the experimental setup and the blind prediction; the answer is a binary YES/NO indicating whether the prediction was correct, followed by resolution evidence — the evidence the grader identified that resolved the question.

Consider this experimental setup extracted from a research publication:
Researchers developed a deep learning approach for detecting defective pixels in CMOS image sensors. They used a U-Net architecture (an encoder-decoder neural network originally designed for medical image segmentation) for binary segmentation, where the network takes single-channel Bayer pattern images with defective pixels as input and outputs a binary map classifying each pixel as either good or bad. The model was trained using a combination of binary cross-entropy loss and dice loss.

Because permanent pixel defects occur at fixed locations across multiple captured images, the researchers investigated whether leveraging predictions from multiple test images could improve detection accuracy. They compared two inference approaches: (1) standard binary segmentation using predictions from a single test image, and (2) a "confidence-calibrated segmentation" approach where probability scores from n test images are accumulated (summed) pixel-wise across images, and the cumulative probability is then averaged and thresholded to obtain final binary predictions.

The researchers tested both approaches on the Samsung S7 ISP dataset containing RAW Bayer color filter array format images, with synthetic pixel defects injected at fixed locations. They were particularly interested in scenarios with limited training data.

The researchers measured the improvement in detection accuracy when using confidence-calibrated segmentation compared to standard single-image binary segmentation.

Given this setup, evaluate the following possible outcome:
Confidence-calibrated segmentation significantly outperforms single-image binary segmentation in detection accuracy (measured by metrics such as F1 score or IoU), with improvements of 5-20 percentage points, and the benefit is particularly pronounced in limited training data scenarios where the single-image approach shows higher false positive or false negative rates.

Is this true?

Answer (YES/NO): YES